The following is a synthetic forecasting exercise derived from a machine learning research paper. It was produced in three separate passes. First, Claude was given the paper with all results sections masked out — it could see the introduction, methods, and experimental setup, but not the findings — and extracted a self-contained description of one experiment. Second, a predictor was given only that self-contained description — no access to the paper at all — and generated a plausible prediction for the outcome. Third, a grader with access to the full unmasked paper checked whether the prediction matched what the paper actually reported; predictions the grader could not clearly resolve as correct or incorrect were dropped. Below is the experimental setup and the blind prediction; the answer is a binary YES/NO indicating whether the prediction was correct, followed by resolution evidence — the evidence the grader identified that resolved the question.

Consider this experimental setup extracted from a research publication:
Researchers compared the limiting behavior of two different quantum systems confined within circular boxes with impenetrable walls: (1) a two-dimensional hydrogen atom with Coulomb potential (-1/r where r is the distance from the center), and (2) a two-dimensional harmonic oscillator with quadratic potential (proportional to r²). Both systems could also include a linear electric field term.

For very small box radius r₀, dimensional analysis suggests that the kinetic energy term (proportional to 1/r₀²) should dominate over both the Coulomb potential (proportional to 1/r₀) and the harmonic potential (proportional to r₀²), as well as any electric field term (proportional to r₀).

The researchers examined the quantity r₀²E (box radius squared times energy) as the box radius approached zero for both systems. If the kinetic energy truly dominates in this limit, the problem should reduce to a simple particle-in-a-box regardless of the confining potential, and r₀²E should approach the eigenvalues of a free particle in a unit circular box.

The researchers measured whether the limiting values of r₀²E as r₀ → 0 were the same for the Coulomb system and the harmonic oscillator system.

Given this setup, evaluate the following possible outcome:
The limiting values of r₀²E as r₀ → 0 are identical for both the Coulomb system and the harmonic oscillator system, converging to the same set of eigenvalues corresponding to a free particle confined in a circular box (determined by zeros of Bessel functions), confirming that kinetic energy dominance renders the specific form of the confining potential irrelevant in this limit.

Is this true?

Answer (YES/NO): YES